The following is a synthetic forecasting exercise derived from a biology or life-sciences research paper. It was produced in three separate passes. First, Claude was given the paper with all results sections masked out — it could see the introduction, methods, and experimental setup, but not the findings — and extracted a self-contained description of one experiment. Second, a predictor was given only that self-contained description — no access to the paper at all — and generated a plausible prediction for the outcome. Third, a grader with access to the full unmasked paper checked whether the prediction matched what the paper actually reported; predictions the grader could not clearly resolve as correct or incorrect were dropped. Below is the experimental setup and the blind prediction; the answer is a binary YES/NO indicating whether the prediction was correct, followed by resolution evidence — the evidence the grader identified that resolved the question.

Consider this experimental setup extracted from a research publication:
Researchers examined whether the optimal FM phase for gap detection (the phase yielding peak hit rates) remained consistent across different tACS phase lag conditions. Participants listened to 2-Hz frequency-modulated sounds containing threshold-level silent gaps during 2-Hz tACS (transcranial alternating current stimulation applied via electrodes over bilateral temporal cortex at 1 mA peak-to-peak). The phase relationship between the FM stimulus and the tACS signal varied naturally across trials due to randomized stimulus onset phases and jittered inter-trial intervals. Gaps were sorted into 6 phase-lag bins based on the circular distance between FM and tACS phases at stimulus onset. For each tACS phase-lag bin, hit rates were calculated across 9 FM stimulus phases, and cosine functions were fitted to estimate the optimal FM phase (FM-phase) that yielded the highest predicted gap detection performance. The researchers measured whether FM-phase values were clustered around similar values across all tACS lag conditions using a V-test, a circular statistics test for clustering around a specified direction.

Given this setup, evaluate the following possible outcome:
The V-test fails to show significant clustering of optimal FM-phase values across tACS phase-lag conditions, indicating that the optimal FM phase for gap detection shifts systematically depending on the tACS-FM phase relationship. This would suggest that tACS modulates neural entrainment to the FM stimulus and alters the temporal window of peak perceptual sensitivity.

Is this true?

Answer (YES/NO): NO